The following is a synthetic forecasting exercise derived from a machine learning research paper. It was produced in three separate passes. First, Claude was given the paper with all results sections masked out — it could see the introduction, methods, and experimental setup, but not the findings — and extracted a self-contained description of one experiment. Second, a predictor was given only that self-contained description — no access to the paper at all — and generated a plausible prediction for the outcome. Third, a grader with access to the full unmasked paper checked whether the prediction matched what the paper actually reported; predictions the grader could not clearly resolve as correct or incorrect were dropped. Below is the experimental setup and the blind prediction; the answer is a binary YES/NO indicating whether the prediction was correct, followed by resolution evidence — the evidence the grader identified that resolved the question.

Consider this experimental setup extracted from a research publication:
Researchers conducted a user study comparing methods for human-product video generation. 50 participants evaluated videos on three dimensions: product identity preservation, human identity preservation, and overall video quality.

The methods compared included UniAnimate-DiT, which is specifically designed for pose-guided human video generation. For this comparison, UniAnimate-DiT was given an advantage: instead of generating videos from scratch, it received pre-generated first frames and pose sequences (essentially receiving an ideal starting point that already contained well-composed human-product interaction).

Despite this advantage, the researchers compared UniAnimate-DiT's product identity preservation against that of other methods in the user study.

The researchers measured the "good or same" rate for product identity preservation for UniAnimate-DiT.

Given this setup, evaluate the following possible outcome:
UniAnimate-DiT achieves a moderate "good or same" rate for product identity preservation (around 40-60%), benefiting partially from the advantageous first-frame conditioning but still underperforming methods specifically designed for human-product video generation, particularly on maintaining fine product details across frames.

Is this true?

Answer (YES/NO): NO